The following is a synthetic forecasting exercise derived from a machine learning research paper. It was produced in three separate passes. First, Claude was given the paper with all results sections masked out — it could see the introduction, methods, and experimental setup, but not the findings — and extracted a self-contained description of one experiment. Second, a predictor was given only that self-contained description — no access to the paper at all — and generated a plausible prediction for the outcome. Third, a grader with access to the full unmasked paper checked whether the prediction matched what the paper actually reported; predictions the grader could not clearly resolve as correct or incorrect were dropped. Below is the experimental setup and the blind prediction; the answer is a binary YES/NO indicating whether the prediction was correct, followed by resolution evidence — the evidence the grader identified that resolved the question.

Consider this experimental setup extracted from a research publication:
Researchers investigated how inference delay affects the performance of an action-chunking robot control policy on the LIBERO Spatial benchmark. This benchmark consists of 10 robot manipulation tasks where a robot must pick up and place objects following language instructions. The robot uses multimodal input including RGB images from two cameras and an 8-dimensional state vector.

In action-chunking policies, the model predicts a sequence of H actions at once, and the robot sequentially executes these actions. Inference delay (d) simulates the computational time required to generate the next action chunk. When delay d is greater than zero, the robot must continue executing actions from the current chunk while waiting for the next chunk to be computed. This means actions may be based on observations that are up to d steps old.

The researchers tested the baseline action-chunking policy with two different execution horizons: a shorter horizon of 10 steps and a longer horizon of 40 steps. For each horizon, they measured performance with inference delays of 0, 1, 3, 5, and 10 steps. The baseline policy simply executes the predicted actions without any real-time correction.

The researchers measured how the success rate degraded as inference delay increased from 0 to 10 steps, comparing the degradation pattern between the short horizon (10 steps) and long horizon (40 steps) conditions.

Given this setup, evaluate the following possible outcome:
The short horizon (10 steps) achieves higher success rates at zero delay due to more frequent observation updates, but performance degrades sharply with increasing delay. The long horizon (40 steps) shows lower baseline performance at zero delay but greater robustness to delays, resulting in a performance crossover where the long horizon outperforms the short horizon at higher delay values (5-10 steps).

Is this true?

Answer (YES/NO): NO